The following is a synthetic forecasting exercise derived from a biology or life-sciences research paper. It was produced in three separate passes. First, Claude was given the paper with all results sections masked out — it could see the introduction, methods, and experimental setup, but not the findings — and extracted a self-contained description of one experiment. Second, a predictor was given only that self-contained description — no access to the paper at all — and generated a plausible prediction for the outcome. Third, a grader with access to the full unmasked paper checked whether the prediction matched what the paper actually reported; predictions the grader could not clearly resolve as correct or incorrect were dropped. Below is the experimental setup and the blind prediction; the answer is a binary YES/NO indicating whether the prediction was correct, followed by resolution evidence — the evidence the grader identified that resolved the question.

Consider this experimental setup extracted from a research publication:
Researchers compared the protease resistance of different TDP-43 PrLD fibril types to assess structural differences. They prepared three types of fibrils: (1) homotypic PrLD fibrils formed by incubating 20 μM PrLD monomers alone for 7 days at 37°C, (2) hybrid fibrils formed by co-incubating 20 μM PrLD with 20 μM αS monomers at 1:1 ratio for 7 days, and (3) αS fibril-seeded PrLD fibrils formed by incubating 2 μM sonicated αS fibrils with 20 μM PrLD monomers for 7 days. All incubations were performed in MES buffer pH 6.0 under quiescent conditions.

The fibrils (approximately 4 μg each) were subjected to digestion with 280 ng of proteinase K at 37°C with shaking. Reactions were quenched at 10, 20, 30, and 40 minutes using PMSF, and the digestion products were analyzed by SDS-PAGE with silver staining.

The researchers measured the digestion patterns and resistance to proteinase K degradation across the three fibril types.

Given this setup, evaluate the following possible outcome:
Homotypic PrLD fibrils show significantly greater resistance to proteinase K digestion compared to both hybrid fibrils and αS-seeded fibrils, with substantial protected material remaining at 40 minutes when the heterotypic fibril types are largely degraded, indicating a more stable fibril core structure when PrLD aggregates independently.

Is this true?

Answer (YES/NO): YES